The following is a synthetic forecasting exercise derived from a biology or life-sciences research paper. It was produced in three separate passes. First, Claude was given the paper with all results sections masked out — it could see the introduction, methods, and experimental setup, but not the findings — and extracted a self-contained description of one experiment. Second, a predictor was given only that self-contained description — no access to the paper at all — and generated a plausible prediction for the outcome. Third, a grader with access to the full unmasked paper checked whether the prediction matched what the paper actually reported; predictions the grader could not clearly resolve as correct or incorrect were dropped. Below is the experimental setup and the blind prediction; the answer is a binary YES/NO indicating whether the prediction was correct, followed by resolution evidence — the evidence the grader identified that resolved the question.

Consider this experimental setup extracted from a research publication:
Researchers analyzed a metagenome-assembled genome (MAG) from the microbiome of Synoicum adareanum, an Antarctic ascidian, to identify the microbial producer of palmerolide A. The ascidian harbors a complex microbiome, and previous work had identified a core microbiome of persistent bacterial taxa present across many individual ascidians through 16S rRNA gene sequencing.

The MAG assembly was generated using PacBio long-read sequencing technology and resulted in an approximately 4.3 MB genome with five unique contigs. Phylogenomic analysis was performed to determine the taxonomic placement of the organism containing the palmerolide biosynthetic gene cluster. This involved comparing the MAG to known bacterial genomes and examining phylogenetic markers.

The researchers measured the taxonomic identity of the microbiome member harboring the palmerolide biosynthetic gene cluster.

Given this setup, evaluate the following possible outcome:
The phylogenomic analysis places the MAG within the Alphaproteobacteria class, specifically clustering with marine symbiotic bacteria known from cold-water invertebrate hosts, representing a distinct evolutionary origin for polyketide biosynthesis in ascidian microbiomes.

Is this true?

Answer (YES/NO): NO